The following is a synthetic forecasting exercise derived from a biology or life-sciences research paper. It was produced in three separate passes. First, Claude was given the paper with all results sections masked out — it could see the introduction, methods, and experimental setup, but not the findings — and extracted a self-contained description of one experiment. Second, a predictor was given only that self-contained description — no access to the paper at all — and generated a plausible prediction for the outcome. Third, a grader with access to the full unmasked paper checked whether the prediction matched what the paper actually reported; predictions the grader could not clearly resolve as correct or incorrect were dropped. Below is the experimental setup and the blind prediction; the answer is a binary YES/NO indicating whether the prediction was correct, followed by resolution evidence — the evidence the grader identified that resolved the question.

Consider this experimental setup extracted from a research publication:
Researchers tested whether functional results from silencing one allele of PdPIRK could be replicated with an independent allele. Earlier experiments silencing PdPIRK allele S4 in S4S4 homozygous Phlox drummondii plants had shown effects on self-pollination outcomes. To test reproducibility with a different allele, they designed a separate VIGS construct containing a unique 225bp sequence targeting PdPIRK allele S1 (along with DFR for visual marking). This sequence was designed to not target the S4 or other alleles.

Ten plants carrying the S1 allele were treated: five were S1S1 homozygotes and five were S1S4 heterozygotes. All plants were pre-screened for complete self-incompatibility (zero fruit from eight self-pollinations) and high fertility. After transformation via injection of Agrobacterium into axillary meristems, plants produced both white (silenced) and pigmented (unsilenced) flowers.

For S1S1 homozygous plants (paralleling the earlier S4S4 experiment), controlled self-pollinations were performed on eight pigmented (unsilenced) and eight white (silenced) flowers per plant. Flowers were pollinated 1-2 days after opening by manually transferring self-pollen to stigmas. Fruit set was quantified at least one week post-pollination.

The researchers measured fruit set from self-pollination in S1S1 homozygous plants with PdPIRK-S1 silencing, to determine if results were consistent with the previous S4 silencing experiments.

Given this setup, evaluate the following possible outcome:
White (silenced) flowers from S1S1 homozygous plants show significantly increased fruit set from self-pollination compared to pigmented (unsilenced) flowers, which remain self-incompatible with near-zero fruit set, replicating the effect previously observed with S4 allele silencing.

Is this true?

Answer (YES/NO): YES